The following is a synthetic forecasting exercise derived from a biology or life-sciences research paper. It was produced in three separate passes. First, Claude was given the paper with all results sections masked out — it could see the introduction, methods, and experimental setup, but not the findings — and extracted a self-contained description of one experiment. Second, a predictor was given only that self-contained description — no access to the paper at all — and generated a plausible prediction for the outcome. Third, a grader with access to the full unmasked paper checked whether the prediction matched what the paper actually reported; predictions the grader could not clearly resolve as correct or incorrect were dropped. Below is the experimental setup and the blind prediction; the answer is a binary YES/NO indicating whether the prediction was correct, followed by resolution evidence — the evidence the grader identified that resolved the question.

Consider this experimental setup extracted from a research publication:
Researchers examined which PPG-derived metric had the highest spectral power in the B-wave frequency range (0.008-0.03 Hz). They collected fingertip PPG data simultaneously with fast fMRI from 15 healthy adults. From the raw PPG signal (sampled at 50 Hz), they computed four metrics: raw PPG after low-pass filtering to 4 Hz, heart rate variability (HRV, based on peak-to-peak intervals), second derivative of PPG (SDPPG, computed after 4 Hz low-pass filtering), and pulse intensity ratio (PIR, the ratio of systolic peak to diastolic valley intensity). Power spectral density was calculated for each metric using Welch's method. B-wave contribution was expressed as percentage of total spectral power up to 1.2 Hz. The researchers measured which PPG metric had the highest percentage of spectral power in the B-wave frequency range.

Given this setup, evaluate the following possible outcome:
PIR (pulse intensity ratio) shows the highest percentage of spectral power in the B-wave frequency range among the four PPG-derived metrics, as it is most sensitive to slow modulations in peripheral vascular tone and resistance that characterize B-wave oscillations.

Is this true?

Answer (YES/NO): YES